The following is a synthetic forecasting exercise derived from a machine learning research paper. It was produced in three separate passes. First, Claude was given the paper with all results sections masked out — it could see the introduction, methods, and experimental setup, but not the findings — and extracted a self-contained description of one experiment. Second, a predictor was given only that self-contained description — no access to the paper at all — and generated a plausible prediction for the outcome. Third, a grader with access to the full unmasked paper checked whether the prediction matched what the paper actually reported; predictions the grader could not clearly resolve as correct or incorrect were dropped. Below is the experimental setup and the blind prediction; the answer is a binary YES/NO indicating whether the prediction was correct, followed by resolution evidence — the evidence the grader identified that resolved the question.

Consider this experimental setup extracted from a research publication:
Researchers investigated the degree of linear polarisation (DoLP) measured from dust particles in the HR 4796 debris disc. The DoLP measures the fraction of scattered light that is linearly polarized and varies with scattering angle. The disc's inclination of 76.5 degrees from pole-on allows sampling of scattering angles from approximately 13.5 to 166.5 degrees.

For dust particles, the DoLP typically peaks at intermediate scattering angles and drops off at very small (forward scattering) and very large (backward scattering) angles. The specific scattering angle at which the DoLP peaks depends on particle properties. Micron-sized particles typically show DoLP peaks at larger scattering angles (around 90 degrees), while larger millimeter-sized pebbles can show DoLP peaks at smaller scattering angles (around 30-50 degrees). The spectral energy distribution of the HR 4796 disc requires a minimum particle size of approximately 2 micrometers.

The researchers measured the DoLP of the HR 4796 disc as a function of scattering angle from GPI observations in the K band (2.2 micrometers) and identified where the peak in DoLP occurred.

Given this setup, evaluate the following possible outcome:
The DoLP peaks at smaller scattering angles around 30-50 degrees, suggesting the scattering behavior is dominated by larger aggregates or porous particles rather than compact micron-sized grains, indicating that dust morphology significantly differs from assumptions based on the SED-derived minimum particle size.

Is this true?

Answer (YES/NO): YES